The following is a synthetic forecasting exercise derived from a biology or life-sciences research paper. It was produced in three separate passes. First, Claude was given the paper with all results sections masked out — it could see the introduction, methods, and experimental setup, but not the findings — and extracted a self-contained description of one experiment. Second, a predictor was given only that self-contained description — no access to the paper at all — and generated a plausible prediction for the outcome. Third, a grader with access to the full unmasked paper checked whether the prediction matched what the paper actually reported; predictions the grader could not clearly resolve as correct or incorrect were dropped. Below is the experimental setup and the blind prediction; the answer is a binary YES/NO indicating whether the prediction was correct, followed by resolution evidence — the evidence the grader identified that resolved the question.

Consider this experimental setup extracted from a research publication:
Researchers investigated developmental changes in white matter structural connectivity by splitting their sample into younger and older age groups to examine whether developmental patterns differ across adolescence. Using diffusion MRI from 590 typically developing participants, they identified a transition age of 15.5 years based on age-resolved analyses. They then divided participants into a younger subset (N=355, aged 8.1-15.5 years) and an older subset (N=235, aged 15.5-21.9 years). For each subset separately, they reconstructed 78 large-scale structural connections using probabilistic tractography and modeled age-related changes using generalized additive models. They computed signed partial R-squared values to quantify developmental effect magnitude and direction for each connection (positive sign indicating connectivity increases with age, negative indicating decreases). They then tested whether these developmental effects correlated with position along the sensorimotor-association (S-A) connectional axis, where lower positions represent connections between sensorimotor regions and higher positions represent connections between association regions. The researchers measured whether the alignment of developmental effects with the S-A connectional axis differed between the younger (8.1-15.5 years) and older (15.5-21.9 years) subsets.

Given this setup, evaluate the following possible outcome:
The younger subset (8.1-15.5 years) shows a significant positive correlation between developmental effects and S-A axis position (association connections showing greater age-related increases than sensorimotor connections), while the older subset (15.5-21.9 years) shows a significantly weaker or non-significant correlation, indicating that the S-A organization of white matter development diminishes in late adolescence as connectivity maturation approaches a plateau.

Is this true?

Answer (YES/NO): NO